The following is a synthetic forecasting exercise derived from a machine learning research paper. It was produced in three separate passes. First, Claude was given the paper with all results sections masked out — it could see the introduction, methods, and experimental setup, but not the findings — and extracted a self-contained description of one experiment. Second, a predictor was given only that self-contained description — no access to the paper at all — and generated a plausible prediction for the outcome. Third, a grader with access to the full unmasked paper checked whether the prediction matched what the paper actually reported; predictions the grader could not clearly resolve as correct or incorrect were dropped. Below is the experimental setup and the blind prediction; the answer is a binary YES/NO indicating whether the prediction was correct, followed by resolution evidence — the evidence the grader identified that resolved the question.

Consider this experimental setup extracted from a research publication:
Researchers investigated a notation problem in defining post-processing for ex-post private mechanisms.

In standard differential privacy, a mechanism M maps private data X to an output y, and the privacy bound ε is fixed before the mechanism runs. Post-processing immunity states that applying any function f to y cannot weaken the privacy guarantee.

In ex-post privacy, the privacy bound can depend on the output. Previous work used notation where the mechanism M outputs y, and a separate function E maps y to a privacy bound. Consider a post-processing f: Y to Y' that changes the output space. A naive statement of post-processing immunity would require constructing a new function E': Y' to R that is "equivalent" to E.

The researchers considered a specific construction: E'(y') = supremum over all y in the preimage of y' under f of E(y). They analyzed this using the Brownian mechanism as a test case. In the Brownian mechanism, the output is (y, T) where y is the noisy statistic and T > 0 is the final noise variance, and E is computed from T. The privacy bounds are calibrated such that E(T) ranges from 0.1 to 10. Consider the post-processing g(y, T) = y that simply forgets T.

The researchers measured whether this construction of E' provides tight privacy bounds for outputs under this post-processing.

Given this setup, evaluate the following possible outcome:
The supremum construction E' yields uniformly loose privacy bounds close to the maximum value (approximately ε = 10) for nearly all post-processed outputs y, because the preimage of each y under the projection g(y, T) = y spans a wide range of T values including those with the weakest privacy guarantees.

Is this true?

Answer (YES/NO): YES